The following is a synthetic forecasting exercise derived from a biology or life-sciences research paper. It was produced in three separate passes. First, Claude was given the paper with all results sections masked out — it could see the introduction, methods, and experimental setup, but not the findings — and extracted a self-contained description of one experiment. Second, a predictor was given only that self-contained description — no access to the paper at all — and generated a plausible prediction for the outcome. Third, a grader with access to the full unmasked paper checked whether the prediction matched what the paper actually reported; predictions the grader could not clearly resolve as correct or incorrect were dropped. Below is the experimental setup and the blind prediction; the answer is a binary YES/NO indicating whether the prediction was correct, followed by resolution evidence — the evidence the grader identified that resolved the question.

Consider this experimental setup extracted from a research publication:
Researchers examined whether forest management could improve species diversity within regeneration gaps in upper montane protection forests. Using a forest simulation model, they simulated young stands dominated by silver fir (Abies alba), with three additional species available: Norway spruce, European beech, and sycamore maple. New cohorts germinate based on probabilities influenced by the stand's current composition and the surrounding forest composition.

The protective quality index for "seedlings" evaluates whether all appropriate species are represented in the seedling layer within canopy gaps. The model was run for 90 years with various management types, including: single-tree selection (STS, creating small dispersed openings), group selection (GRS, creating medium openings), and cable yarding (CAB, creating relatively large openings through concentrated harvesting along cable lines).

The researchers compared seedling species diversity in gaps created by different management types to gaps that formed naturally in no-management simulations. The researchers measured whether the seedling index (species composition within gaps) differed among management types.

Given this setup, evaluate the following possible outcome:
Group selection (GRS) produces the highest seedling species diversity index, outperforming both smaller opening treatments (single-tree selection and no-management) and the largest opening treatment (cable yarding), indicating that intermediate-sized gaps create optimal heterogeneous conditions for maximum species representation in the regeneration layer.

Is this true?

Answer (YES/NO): NO